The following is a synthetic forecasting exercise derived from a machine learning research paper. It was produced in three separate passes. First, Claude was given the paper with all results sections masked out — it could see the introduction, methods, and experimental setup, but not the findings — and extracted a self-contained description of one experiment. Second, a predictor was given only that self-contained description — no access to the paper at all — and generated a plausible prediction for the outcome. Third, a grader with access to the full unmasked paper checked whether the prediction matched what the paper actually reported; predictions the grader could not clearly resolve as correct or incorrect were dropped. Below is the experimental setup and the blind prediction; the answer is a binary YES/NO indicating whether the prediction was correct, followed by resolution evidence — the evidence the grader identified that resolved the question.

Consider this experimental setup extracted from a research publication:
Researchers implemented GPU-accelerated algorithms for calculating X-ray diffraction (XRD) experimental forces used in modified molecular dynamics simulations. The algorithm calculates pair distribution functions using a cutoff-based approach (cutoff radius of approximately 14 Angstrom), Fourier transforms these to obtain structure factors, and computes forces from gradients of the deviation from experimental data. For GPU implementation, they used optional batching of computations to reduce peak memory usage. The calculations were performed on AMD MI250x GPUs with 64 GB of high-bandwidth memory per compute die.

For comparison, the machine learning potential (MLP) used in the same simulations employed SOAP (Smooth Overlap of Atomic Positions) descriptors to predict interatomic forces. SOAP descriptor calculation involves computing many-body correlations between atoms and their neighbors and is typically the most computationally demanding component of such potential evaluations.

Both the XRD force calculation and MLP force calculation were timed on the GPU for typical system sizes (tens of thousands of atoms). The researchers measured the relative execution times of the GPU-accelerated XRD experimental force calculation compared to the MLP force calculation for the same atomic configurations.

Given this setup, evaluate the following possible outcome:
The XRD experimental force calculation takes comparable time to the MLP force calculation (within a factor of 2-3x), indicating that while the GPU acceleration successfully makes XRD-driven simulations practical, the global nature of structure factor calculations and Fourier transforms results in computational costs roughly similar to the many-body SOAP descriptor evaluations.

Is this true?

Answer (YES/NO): NO